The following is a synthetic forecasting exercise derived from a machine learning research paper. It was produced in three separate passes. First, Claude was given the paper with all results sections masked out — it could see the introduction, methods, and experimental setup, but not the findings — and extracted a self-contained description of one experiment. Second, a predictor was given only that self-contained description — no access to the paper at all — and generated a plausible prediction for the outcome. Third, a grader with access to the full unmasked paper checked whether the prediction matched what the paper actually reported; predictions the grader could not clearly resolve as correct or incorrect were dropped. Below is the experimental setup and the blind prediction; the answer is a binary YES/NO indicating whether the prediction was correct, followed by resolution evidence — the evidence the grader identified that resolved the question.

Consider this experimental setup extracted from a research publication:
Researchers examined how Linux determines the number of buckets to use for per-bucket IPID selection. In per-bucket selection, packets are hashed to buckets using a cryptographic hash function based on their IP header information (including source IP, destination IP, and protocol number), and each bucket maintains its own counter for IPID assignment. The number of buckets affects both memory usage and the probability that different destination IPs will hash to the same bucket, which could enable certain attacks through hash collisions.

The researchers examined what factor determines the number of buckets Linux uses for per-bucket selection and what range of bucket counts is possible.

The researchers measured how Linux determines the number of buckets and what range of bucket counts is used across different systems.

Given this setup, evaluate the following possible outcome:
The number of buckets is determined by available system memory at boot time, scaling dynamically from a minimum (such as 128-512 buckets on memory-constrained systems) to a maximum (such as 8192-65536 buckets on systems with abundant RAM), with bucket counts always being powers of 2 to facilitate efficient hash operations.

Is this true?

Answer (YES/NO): NO